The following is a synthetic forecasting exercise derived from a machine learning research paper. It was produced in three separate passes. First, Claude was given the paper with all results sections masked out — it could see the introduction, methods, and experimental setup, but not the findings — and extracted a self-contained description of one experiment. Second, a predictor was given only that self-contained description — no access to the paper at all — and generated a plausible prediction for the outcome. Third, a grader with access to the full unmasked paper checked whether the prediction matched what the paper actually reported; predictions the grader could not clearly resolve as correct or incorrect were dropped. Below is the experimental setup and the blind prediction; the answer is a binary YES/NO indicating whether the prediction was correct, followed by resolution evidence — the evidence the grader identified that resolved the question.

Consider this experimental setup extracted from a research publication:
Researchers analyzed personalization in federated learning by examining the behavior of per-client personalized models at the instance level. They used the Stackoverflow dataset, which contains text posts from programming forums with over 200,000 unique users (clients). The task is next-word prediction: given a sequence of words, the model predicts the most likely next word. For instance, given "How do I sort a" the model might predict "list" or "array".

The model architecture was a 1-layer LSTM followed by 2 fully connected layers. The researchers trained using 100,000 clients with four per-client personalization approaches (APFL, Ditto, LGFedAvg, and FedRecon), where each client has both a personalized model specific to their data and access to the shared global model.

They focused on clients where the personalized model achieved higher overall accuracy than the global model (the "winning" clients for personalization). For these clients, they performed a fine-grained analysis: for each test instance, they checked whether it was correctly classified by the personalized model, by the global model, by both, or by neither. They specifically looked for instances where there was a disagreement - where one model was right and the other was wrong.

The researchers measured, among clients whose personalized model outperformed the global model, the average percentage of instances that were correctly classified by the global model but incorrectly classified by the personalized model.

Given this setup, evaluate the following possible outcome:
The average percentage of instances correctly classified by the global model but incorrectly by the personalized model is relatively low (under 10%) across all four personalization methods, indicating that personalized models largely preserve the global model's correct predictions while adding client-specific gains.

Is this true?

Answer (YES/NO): NO